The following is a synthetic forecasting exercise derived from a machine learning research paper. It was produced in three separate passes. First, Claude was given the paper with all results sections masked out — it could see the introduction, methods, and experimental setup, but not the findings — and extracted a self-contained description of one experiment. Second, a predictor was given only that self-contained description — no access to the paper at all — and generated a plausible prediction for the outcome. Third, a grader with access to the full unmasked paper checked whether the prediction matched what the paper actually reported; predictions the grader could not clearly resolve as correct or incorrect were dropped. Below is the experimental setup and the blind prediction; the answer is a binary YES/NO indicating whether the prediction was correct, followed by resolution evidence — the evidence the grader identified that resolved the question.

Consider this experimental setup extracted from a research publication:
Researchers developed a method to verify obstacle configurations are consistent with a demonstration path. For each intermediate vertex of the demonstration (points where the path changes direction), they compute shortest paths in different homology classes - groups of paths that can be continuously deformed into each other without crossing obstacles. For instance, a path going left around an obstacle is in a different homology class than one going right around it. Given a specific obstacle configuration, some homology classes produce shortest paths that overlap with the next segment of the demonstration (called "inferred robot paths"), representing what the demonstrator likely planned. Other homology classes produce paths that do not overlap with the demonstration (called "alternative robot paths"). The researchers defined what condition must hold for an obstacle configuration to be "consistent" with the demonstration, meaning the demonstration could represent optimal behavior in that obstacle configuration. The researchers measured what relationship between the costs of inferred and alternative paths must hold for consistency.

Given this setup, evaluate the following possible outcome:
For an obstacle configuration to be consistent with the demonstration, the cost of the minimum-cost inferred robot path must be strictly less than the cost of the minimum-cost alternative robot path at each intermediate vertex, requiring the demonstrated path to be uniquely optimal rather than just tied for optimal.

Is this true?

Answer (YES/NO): NO